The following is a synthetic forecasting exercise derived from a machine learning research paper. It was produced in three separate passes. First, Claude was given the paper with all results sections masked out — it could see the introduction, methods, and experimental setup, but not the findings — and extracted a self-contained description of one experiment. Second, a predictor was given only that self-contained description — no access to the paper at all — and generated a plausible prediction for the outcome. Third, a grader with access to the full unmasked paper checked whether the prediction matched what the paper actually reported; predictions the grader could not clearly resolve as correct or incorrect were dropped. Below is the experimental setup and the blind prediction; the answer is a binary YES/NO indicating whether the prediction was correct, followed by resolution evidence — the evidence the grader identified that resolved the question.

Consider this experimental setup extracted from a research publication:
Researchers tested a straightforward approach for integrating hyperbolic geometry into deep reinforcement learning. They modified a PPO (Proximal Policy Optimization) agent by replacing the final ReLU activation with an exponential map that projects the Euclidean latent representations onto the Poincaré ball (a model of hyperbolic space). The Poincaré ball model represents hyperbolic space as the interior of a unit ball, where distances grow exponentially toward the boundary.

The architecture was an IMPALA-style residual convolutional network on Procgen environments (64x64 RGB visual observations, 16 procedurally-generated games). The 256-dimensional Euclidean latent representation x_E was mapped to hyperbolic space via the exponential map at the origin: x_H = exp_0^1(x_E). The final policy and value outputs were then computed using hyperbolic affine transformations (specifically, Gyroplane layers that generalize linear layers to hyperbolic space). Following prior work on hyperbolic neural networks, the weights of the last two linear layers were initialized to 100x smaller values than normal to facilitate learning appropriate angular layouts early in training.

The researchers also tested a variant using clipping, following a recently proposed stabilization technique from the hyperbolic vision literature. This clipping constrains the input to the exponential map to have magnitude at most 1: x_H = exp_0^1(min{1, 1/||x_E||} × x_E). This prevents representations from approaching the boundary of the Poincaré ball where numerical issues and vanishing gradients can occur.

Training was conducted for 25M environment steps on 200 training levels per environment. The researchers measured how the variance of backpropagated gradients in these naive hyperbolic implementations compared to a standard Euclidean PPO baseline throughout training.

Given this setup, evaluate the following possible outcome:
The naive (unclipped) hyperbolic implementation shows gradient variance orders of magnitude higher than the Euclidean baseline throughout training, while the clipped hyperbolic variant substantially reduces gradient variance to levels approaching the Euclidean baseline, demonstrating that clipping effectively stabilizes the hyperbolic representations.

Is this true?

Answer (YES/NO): NO